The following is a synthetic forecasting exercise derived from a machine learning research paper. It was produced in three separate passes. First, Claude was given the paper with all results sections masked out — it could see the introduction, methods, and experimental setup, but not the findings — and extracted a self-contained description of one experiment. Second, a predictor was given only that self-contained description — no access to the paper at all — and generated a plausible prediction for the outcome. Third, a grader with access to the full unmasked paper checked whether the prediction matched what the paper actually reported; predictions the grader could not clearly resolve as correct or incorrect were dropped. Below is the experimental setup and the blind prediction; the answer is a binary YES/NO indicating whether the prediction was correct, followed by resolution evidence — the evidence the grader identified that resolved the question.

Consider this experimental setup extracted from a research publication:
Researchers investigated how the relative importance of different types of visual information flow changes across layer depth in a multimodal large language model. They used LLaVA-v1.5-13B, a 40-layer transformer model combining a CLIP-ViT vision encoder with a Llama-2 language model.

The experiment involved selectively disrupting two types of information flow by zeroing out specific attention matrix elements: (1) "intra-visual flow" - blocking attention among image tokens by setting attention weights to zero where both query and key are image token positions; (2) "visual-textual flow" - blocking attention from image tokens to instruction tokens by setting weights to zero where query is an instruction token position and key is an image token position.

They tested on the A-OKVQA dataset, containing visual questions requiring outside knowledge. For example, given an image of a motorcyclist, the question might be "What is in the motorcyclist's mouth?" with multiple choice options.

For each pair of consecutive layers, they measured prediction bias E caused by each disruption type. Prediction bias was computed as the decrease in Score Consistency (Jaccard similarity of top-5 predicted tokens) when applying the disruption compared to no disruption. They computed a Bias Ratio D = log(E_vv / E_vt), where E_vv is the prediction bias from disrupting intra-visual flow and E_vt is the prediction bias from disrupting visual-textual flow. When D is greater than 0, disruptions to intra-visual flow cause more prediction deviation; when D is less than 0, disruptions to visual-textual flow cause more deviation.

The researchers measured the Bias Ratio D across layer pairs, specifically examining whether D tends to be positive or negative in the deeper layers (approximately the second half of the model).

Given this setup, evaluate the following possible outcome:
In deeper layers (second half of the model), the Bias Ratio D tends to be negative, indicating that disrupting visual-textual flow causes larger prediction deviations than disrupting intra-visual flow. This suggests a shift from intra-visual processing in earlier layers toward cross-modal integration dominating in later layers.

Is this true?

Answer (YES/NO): NO